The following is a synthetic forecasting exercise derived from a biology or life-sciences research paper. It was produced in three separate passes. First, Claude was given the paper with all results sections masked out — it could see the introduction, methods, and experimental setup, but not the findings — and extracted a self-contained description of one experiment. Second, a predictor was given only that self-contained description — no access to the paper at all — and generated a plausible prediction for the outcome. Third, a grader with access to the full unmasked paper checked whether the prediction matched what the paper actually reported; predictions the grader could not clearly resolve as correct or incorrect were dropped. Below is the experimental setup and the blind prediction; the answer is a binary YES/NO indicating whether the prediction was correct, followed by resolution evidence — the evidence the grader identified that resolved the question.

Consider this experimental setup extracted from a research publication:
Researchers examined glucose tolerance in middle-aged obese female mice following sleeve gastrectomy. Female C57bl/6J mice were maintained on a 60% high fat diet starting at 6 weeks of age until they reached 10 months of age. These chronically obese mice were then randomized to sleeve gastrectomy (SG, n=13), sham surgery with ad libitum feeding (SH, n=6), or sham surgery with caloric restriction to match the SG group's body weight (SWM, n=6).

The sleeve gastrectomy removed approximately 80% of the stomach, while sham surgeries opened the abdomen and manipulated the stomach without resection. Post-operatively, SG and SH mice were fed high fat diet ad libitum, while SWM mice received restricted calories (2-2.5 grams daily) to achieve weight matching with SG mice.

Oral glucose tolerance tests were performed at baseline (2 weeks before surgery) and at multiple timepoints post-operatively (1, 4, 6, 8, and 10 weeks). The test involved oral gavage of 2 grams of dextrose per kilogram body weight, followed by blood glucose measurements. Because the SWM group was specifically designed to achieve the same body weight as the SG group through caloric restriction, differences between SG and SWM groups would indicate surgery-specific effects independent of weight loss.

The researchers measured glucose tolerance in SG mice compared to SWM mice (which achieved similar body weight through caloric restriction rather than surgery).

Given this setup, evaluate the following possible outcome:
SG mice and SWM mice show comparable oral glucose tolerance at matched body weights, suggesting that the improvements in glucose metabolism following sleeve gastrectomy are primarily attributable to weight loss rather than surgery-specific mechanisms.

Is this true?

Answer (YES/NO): NO